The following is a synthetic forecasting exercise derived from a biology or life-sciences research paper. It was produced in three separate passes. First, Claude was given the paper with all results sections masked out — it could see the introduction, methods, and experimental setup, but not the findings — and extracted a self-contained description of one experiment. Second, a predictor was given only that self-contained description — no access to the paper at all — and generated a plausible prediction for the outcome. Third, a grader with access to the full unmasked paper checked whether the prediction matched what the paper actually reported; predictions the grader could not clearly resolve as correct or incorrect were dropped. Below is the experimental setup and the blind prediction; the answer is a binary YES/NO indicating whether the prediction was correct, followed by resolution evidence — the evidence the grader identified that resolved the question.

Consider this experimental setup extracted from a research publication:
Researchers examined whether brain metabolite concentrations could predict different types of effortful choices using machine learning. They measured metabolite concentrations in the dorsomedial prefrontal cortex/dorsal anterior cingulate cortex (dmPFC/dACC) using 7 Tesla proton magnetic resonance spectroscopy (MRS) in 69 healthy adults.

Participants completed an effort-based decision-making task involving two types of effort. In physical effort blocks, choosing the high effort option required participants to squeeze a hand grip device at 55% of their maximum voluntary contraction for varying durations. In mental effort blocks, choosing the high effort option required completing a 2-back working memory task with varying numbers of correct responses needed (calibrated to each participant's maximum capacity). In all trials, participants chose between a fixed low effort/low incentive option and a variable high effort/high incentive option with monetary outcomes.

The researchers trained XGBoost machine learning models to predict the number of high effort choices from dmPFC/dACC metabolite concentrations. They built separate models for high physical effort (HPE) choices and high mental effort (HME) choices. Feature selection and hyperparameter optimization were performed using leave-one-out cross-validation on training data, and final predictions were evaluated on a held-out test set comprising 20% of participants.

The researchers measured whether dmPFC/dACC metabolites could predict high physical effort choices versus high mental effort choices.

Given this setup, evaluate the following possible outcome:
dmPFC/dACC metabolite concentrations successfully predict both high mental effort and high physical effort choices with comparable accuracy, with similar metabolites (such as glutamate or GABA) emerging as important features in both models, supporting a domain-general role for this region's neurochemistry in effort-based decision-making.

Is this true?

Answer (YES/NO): NO